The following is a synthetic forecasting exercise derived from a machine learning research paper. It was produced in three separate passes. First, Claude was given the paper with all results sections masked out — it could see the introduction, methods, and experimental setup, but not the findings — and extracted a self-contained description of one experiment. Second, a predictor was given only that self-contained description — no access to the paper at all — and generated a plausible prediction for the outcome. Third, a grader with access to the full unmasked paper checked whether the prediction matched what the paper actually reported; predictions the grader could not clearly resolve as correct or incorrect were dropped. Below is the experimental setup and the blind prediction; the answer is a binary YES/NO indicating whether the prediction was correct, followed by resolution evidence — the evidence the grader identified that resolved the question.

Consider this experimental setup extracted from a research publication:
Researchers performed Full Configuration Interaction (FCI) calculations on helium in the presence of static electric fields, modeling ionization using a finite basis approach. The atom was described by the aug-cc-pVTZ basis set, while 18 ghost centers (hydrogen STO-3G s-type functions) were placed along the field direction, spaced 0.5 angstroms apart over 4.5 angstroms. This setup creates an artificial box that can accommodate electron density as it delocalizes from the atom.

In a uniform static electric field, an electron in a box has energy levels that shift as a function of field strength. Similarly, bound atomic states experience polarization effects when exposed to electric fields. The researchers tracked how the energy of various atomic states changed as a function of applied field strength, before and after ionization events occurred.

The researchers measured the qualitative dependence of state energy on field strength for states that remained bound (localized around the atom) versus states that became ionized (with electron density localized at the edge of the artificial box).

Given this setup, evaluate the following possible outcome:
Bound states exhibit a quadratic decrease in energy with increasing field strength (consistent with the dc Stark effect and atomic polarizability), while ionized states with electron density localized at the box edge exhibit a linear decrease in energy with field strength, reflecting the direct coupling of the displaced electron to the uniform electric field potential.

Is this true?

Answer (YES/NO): YES